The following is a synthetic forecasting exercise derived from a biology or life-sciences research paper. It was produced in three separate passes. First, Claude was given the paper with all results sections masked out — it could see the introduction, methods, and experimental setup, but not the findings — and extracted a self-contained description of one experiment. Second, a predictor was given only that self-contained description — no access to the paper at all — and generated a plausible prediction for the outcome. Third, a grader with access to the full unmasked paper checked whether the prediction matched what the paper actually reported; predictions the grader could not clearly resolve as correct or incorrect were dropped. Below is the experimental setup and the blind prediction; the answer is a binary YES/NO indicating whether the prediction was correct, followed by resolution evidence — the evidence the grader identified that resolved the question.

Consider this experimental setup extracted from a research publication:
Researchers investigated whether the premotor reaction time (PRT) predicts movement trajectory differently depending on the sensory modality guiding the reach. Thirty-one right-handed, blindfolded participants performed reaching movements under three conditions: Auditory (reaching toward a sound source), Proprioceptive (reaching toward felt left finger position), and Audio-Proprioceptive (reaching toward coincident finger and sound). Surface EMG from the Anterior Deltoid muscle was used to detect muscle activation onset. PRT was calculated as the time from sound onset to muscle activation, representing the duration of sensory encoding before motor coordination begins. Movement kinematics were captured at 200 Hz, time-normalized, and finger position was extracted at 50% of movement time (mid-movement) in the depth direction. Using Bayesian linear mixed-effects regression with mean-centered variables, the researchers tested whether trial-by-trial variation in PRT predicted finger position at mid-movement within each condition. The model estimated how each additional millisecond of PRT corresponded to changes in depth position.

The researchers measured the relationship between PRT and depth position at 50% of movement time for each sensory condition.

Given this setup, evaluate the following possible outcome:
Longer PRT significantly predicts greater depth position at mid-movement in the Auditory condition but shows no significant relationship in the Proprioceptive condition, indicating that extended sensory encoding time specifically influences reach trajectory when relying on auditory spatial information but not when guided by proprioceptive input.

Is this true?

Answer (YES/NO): NO